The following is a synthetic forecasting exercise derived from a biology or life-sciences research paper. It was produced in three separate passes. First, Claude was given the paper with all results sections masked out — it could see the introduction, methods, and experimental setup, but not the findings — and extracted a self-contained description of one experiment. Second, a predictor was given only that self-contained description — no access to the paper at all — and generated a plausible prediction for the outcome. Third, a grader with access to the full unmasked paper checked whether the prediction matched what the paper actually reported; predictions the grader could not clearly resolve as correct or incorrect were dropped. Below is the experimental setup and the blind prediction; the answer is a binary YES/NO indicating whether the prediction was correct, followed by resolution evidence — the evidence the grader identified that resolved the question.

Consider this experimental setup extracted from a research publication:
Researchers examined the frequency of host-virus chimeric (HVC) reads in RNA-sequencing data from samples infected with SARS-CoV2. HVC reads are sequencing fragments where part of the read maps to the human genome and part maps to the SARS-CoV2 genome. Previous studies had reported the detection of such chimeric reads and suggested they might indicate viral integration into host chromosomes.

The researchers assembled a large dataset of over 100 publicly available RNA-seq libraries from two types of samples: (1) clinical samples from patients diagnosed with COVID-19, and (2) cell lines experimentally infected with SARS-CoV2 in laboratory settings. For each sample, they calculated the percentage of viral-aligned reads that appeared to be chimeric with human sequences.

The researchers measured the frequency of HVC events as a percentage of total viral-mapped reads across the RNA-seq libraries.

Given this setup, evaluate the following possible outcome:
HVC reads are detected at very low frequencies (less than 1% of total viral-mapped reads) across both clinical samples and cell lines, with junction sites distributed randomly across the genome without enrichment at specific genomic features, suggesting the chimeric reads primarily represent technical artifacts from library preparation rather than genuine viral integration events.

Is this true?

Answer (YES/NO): NO